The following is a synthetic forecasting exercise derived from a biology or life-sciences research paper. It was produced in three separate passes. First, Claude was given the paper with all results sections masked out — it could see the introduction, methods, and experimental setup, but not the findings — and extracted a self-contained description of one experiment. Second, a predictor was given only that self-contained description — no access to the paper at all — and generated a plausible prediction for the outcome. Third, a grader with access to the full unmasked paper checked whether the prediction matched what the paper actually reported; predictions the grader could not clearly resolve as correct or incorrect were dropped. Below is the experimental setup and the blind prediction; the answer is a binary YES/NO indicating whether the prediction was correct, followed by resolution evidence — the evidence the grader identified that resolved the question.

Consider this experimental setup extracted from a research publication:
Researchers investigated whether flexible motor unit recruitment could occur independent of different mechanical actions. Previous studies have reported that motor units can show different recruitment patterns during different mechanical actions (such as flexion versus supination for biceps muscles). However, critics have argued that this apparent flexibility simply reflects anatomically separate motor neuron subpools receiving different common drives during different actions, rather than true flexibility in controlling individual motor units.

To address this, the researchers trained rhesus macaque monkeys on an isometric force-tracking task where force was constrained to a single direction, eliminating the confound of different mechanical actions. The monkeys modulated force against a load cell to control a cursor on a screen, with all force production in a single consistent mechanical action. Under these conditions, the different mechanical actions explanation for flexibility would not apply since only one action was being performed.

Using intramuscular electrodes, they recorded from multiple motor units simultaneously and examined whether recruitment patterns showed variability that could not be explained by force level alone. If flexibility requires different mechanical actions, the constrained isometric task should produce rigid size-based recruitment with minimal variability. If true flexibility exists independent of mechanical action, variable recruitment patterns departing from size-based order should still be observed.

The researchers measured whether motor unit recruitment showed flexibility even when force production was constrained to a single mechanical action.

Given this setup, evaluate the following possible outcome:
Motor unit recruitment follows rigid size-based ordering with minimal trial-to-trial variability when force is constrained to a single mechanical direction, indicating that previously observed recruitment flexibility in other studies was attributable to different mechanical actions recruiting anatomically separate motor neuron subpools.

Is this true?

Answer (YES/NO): NO